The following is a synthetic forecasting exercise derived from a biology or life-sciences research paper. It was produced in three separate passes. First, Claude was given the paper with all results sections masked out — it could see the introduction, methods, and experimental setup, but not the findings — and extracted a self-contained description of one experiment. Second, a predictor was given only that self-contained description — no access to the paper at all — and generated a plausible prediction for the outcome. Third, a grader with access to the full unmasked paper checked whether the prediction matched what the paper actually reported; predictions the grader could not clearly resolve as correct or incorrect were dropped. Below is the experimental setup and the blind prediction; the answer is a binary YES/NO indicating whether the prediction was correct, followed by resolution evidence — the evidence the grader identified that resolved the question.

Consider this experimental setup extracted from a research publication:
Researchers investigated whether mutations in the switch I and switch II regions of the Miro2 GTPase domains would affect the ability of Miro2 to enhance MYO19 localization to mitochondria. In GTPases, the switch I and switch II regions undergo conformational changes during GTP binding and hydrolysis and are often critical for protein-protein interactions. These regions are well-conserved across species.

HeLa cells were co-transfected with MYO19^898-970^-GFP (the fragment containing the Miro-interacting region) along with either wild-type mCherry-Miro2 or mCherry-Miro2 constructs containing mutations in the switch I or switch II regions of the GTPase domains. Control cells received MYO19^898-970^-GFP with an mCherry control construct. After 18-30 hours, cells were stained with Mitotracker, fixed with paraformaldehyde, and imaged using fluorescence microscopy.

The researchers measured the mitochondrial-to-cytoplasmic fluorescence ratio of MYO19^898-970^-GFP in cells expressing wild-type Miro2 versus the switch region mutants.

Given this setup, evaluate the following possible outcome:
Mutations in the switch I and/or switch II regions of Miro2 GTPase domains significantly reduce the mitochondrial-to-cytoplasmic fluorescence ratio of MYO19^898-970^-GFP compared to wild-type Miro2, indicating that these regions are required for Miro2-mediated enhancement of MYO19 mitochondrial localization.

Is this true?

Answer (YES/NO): YES